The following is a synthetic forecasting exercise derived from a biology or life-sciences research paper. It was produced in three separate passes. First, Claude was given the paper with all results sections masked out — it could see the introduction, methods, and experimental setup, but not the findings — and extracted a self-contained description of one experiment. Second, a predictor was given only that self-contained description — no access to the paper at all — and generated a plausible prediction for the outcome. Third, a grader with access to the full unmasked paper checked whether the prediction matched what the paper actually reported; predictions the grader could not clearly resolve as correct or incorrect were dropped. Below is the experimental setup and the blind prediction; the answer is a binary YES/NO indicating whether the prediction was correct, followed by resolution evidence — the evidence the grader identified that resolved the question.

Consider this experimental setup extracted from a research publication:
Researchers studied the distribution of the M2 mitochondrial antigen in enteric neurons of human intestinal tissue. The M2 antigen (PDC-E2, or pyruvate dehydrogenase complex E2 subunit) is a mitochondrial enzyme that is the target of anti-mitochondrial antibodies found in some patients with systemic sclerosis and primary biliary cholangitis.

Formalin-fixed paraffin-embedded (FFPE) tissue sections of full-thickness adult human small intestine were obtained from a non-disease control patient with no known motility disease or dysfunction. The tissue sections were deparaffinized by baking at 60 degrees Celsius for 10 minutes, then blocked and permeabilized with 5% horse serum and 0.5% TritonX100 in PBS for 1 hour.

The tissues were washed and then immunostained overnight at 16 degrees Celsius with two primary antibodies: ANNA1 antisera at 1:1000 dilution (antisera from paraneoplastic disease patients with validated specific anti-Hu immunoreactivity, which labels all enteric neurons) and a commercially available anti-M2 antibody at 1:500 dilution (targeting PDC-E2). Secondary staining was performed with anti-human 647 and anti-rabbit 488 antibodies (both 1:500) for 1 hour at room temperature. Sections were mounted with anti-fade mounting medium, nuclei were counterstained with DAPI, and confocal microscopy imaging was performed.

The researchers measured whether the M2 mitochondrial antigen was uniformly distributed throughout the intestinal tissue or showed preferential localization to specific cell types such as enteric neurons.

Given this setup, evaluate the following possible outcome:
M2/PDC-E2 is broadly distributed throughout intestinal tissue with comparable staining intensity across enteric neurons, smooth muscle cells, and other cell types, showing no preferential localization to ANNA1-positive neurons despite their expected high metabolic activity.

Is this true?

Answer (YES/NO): NO